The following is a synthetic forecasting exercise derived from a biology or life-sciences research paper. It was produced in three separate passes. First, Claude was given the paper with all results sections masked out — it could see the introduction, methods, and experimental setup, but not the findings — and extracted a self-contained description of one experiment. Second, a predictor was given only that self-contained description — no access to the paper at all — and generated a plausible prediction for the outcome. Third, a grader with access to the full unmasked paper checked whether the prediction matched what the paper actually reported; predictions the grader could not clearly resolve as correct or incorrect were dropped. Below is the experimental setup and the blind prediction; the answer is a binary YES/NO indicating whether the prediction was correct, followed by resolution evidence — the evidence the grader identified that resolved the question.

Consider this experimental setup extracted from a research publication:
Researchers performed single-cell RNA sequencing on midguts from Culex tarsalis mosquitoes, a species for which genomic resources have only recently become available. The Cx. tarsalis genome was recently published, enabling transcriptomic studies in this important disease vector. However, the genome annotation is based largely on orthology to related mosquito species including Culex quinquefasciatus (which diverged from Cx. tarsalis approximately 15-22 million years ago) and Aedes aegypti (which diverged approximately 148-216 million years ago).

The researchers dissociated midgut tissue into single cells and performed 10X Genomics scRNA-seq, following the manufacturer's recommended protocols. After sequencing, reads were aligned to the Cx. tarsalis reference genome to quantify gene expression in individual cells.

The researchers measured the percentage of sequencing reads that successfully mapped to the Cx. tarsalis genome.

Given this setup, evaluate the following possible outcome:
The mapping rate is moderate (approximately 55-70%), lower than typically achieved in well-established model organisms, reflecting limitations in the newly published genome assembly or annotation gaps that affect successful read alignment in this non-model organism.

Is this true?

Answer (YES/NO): NO